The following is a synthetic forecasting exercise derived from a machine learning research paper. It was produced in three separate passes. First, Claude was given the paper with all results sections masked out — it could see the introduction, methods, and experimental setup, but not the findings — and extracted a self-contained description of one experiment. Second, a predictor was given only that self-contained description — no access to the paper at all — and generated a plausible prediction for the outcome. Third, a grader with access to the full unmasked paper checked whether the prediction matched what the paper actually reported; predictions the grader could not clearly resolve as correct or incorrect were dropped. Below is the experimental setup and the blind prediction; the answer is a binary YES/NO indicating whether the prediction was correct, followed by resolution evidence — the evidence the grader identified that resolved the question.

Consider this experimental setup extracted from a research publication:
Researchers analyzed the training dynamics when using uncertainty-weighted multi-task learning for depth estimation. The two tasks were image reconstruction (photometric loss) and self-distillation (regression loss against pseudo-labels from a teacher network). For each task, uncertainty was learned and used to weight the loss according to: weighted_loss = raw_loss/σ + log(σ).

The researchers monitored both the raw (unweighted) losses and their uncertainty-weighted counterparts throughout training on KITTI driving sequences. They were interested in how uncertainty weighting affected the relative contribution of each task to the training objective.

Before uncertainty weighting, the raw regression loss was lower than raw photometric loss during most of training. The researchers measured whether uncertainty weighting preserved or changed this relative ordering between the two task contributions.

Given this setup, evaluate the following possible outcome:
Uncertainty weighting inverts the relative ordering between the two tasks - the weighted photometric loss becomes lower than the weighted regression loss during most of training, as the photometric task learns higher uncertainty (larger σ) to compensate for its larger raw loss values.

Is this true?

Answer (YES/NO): YES